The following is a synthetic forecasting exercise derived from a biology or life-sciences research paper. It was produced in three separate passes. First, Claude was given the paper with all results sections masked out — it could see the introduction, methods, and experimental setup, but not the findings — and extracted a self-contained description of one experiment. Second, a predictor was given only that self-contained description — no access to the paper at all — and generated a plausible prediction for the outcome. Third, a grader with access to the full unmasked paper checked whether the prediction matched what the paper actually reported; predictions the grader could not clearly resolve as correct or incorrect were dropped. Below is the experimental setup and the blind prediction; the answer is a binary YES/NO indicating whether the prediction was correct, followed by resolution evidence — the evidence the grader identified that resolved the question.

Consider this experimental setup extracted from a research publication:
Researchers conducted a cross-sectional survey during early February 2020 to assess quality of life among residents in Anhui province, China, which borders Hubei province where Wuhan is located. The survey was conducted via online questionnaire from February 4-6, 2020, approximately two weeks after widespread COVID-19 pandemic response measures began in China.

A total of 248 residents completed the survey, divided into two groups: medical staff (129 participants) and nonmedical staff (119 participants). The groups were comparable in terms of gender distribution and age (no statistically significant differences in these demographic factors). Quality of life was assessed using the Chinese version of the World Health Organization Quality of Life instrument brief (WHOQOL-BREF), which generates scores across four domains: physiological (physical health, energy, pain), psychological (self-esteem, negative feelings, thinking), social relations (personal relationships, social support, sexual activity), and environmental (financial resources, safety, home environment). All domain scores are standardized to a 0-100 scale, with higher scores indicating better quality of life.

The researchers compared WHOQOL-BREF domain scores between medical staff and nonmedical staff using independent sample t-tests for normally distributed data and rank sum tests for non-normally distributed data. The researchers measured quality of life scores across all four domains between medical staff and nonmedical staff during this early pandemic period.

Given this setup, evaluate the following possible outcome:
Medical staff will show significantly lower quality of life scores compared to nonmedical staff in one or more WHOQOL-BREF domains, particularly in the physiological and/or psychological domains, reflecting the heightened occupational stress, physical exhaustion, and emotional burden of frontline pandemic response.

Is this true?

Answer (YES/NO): YES